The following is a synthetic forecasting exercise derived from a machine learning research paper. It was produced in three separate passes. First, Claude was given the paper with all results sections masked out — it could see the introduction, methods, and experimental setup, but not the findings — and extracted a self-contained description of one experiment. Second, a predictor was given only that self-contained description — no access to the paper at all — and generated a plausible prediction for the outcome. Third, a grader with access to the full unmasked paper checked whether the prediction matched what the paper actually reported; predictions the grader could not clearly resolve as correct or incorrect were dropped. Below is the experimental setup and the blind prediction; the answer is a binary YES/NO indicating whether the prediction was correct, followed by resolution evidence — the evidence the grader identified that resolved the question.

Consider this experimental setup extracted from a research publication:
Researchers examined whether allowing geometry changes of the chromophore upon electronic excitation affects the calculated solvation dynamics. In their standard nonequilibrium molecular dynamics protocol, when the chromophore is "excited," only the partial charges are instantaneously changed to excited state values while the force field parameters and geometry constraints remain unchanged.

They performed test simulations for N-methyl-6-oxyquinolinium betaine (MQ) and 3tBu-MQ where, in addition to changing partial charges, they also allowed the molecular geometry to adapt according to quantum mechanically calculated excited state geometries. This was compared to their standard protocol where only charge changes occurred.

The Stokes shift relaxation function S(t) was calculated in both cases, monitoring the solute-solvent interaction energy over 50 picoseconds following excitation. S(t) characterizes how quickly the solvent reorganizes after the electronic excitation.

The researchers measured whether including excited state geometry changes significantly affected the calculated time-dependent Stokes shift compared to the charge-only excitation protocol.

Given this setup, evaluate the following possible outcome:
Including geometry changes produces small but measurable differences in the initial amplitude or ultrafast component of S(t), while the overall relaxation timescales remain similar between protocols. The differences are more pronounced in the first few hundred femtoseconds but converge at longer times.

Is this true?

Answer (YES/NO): NO